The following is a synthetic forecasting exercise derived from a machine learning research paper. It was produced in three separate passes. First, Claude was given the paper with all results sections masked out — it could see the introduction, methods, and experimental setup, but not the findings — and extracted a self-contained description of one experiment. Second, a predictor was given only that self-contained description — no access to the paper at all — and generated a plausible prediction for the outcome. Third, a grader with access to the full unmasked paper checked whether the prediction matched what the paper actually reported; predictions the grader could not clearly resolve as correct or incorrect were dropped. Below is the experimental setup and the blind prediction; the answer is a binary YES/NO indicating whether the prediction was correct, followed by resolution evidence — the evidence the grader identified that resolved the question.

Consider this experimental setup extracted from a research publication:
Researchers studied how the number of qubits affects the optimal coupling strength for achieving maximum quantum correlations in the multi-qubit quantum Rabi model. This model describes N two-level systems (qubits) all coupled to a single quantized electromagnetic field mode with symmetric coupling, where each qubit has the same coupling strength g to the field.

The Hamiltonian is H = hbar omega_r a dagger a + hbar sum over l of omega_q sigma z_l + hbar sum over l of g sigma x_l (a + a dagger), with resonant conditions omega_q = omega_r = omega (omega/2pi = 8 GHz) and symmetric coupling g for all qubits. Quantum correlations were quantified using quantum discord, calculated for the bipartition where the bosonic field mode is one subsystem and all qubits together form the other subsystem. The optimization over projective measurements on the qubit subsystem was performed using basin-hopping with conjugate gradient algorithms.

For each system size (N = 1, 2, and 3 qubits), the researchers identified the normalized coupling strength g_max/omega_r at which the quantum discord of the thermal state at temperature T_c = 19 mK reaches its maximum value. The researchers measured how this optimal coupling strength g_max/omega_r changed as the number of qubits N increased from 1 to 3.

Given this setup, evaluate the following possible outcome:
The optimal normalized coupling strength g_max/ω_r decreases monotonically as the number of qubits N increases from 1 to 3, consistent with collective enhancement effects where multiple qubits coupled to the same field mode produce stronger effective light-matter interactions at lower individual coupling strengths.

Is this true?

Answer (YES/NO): YES